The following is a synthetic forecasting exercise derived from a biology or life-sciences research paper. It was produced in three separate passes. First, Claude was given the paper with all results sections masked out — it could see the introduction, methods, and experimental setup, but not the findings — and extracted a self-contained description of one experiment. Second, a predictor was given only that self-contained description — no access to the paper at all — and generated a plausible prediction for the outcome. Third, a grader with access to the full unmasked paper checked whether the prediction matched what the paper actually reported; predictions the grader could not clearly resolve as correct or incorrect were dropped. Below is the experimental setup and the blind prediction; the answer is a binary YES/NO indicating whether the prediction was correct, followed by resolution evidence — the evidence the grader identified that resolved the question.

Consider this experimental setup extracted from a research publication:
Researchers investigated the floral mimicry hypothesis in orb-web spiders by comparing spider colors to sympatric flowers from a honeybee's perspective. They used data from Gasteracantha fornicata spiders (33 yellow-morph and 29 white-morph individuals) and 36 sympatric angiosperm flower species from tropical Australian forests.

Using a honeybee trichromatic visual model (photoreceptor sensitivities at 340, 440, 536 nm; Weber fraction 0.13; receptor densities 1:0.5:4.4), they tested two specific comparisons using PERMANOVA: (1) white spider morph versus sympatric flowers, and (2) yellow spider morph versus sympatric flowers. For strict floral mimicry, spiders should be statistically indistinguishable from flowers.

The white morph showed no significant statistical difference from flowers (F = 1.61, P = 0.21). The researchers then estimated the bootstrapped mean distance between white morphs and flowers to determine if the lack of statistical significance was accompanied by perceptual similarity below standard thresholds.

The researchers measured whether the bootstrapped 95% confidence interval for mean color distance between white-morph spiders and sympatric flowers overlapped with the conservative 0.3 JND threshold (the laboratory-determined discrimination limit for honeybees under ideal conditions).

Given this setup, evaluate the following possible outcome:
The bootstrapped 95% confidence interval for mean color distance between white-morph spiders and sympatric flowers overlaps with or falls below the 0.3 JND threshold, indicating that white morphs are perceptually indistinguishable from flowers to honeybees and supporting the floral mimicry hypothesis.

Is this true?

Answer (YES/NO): YES